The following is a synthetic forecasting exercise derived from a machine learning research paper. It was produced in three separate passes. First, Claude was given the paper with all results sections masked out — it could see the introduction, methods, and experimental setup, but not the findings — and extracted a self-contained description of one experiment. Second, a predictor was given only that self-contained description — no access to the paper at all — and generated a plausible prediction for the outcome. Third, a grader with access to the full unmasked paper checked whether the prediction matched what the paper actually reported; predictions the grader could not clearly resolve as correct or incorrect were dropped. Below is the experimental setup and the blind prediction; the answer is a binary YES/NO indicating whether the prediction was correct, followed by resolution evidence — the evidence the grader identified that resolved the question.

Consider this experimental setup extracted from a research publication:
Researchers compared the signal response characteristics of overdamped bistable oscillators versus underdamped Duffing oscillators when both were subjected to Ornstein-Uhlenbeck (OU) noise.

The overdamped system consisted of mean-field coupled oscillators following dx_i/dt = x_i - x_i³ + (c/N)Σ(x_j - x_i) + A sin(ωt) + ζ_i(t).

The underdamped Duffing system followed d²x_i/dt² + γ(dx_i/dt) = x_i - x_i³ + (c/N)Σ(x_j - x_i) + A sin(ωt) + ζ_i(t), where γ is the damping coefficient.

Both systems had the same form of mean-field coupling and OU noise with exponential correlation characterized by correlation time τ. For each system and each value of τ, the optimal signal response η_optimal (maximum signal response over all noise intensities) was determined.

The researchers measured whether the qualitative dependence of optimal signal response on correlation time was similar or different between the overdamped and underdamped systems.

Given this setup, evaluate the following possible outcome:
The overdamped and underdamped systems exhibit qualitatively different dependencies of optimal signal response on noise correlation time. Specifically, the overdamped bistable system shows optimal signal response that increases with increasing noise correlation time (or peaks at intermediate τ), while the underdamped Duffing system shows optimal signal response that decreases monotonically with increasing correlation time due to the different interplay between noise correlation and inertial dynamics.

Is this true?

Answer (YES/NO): NO